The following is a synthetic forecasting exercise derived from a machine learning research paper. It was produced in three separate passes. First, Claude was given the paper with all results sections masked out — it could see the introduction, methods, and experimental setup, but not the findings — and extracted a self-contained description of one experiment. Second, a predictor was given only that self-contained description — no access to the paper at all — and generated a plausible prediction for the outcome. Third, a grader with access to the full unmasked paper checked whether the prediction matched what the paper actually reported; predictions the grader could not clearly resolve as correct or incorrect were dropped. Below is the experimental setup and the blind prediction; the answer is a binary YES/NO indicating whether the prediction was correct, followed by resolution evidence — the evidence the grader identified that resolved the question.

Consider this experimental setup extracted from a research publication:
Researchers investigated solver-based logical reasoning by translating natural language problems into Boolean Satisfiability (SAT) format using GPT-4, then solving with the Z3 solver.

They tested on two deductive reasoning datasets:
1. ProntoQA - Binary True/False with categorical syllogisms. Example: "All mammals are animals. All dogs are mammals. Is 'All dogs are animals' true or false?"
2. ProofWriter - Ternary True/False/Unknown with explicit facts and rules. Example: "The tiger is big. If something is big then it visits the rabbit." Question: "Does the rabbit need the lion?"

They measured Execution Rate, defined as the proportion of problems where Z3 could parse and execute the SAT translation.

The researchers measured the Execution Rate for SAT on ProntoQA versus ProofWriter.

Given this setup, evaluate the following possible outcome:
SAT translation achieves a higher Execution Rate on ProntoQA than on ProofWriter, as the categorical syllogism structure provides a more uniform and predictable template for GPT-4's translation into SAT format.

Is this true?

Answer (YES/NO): NO